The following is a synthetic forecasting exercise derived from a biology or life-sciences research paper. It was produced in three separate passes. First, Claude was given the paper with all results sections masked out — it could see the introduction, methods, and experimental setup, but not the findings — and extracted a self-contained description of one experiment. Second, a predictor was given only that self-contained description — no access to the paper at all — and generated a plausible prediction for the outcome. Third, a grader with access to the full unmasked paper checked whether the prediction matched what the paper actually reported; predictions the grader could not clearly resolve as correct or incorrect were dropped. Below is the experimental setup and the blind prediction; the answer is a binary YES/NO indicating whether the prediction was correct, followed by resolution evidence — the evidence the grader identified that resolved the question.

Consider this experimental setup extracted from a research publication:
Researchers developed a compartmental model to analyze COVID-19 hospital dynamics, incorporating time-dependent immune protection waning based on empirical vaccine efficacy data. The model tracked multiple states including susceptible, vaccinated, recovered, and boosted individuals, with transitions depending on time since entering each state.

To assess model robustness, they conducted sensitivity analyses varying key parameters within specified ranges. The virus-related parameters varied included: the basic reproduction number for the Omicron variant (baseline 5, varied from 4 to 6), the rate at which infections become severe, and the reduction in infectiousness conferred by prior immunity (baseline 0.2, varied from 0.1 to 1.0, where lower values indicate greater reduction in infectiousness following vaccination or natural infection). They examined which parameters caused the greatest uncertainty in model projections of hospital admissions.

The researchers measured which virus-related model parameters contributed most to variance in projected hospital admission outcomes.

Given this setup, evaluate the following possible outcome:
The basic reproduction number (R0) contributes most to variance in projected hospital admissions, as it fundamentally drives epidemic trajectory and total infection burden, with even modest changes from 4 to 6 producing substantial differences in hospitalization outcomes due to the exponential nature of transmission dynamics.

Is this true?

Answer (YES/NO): NO